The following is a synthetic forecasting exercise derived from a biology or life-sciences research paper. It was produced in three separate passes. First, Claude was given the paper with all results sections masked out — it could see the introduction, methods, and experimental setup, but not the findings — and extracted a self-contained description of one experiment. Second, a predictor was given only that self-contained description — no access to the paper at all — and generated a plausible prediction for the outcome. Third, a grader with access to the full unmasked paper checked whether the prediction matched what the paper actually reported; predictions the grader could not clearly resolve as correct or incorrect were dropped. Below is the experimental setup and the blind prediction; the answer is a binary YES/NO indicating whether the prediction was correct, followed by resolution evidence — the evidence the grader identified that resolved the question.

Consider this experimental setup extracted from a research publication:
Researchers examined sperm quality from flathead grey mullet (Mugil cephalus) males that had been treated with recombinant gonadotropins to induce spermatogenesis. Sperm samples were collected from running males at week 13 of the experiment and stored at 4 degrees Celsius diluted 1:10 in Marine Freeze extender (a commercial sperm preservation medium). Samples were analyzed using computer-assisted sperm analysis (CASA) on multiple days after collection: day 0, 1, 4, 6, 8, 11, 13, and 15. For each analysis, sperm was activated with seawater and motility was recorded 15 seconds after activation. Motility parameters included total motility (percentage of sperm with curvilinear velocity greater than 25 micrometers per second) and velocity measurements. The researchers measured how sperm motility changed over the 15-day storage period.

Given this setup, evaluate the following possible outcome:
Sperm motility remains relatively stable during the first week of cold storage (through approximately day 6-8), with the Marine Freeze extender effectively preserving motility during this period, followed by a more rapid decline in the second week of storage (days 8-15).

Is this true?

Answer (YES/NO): YES